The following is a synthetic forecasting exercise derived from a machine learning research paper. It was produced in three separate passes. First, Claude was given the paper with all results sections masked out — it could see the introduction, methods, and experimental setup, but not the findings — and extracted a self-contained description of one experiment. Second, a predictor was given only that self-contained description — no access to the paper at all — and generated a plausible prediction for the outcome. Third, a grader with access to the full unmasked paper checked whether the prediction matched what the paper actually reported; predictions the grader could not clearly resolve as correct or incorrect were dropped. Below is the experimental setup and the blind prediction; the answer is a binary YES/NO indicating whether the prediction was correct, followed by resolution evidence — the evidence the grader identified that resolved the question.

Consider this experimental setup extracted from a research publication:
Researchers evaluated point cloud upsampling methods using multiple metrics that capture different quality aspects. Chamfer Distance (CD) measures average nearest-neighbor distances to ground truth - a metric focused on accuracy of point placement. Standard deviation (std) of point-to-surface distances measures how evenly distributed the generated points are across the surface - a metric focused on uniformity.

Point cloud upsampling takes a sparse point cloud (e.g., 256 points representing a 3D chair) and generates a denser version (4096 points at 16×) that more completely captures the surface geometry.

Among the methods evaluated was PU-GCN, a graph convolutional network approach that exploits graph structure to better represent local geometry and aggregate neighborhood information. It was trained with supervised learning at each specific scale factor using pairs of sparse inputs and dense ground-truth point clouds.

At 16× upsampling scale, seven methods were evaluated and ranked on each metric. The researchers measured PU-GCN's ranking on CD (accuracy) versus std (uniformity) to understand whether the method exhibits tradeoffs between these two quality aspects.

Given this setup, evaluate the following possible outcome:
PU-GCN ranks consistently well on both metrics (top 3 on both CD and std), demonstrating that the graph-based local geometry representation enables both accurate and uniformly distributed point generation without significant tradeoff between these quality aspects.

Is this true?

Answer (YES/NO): NO